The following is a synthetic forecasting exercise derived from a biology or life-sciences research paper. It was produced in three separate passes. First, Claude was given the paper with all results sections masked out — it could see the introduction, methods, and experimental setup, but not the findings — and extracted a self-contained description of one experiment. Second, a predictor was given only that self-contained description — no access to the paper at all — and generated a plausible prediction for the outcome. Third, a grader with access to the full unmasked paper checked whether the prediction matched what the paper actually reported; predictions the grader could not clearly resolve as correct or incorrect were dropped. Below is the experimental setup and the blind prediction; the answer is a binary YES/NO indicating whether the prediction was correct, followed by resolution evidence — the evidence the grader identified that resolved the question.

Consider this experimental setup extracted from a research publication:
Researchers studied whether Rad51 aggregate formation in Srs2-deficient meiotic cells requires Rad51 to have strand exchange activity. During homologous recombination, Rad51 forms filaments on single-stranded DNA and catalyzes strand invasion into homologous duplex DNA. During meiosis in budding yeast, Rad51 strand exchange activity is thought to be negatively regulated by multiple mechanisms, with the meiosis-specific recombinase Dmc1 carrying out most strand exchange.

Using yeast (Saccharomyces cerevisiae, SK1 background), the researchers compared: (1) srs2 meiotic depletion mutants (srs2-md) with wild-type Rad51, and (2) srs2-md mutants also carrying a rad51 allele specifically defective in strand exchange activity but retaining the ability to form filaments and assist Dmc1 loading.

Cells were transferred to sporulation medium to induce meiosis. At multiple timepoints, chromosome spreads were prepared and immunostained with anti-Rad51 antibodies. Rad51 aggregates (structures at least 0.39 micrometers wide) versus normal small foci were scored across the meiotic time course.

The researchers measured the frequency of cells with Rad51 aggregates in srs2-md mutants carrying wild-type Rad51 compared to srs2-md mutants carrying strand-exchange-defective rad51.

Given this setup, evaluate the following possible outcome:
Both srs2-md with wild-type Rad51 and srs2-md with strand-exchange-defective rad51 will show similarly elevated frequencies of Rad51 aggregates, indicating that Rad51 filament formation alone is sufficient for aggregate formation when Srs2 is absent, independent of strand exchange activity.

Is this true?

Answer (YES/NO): NO